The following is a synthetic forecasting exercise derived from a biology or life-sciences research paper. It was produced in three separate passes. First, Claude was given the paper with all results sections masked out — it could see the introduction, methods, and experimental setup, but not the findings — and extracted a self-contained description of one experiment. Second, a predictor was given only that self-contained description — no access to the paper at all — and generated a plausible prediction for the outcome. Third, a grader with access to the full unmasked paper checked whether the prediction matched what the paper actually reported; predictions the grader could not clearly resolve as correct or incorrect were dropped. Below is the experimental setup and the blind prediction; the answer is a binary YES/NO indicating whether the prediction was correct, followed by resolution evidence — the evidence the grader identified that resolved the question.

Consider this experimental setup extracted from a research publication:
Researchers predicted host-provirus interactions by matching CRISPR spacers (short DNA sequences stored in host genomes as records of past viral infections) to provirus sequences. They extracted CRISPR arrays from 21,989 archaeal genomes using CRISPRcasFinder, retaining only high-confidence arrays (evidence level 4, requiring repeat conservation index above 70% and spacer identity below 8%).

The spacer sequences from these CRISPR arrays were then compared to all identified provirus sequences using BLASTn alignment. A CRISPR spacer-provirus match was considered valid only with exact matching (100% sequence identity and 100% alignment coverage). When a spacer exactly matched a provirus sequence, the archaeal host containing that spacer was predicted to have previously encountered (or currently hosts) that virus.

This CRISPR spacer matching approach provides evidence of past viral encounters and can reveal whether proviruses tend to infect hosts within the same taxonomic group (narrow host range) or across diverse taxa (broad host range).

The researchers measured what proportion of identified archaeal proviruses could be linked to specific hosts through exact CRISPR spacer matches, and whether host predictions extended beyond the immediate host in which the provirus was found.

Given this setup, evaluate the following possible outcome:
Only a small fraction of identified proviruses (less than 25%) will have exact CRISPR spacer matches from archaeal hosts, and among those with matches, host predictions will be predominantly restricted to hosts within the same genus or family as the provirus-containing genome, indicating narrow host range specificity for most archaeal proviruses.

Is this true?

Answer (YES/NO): YES